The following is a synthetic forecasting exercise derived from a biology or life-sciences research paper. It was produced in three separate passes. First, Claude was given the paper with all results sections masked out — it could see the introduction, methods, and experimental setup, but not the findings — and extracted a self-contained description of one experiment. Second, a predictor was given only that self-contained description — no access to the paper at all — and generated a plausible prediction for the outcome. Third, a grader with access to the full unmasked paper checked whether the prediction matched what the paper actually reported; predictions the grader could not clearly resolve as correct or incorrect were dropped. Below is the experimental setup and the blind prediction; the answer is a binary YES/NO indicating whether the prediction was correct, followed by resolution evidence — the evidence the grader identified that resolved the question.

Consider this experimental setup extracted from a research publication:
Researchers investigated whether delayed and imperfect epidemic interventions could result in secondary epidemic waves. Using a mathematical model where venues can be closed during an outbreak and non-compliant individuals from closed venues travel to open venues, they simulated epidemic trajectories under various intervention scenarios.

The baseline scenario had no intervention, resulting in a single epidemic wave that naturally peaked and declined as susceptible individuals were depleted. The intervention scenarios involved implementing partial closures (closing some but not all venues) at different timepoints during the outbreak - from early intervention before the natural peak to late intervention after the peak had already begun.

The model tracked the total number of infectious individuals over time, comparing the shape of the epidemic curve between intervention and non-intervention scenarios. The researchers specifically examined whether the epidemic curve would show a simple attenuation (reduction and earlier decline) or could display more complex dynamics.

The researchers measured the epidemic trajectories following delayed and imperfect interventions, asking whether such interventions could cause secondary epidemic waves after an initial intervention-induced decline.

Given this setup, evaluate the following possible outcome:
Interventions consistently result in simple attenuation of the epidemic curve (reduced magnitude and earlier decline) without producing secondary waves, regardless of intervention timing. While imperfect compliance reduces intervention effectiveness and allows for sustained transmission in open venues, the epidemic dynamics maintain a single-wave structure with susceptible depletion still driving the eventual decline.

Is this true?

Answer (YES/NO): NO